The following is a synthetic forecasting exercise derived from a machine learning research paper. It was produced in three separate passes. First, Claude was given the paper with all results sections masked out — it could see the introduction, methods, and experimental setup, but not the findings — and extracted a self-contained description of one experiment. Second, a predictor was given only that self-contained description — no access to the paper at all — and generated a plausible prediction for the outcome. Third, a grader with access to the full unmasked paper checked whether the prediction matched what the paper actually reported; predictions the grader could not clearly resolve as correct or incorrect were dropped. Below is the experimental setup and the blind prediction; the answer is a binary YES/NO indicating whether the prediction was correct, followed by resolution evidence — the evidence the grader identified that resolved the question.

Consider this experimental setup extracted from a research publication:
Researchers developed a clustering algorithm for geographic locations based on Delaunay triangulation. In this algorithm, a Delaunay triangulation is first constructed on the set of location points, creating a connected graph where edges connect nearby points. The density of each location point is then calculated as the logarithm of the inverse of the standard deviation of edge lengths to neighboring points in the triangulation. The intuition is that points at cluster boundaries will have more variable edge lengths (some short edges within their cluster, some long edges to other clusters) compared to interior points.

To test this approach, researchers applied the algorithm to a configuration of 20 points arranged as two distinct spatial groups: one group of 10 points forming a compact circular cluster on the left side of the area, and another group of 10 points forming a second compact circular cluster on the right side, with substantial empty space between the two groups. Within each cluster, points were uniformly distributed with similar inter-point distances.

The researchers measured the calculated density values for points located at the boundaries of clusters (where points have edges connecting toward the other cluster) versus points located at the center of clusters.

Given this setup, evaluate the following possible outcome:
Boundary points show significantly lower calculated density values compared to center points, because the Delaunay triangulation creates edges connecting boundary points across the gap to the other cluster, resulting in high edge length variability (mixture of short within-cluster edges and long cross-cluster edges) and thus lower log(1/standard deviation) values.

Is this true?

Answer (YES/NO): YES